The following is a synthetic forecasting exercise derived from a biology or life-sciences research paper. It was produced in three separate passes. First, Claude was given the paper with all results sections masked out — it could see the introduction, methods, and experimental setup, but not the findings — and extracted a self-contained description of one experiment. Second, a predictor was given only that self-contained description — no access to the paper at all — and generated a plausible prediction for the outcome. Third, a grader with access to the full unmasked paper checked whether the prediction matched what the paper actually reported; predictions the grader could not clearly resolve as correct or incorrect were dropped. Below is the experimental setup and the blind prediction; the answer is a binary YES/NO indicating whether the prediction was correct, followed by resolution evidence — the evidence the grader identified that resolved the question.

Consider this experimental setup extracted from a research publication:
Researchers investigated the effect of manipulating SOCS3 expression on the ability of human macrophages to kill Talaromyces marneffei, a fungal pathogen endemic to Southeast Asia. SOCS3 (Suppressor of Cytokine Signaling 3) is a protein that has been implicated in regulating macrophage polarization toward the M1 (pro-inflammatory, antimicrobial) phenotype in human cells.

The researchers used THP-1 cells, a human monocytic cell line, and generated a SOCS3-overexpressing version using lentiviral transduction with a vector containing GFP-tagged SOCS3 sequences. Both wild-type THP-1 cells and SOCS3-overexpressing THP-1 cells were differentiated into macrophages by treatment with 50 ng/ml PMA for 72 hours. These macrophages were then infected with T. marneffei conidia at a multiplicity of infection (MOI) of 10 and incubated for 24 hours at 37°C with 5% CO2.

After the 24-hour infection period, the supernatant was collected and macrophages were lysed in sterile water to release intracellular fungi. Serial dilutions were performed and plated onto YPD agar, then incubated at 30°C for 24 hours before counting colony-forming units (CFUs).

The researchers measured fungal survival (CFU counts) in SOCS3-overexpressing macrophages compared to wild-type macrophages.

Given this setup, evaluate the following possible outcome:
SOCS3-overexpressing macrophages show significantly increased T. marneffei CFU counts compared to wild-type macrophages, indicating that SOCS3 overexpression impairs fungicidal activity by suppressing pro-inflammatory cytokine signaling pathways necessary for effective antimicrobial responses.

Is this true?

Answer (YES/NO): NO